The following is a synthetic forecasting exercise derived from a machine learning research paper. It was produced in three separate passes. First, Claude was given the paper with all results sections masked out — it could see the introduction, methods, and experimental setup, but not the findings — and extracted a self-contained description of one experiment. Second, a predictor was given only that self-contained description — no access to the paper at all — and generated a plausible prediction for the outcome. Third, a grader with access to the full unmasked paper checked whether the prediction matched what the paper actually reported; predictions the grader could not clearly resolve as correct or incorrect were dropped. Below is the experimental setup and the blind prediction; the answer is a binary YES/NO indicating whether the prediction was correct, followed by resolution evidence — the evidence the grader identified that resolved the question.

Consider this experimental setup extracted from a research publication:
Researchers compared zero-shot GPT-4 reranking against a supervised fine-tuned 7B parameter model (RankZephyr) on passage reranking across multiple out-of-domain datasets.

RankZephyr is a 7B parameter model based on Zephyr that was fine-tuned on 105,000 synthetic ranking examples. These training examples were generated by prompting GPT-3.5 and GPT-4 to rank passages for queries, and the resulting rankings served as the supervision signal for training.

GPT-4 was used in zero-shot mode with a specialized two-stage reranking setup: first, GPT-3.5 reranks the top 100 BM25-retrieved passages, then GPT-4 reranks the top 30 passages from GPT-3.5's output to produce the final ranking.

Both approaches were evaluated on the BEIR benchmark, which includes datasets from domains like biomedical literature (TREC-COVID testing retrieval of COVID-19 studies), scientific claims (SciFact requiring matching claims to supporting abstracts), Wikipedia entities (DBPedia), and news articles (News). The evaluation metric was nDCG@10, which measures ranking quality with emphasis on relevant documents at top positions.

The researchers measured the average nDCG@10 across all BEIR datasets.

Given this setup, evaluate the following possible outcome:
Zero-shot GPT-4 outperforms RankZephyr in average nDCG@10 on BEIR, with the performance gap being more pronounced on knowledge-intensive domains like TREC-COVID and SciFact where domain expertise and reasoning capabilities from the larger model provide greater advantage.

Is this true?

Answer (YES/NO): NO